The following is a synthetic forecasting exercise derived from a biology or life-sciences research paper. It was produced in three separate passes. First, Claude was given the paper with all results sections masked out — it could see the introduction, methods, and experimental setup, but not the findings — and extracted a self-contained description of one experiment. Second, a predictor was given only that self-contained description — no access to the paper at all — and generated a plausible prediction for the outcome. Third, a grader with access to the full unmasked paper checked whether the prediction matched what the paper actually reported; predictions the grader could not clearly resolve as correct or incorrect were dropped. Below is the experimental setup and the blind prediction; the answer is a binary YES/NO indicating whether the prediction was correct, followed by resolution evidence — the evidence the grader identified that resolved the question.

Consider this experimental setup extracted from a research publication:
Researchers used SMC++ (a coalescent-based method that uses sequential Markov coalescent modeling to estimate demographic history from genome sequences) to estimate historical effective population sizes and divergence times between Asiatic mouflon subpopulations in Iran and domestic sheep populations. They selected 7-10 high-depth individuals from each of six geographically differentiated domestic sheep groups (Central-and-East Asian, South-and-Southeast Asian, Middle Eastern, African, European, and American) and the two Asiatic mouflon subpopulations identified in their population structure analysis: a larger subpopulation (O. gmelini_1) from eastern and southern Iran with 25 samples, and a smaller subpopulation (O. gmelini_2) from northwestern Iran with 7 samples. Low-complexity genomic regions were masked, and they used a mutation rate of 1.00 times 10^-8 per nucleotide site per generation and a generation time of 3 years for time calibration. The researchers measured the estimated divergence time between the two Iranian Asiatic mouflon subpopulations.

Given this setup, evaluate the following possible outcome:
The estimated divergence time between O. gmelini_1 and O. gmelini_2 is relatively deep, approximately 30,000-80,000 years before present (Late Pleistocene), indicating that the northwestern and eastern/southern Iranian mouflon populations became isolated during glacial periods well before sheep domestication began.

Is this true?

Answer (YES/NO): NO